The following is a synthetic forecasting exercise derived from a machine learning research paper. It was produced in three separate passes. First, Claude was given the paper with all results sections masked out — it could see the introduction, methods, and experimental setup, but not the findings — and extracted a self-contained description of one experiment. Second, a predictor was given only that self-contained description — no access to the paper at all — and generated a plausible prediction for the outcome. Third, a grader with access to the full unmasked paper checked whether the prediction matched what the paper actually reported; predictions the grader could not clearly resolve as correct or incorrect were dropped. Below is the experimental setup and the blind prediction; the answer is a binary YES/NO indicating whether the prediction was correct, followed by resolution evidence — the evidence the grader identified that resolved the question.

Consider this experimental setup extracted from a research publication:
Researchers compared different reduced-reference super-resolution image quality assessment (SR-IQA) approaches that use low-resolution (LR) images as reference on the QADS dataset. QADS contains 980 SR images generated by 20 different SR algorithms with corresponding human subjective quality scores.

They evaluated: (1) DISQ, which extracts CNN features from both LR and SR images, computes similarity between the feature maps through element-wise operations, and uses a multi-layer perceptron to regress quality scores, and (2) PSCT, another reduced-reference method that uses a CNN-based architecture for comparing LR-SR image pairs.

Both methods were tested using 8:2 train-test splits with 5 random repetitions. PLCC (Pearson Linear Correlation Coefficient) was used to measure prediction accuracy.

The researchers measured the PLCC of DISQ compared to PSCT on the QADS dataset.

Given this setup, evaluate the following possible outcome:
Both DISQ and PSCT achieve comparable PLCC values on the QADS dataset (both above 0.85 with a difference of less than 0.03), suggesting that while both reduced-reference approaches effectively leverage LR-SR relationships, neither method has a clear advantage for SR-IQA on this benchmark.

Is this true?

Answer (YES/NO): NO